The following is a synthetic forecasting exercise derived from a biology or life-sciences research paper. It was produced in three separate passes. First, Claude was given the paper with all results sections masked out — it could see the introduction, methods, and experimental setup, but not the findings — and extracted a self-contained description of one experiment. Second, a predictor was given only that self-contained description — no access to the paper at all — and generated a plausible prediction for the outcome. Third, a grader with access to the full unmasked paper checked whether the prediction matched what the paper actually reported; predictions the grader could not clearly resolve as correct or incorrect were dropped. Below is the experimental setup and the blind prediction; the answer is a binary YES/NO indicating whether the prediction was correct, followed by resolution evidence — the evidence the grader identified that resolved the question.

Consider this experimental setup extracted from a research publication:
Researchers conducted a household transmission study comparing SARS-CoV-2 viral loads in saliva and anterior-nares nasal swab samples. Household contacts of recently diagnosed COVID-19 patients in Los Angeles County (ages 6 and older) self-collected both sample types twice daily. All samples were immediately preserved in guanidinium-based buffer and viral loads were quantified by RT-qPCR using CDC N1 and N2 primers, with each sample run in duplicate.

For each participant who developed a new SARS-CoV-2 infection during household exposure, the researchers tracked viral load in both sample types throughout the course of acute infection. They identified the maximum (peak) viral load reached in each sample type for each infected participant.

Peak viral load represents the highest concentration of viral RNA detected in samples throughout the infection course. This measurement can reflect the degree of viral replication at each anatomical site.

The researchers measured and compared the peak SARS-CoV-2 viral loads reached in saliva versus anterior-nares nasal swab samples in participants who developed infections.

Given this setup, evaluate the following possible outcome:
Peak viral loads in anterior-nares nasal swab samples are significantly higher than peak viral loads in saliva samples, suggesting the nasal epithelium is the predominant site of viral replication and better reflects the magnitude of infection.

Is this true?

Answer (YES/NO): YES